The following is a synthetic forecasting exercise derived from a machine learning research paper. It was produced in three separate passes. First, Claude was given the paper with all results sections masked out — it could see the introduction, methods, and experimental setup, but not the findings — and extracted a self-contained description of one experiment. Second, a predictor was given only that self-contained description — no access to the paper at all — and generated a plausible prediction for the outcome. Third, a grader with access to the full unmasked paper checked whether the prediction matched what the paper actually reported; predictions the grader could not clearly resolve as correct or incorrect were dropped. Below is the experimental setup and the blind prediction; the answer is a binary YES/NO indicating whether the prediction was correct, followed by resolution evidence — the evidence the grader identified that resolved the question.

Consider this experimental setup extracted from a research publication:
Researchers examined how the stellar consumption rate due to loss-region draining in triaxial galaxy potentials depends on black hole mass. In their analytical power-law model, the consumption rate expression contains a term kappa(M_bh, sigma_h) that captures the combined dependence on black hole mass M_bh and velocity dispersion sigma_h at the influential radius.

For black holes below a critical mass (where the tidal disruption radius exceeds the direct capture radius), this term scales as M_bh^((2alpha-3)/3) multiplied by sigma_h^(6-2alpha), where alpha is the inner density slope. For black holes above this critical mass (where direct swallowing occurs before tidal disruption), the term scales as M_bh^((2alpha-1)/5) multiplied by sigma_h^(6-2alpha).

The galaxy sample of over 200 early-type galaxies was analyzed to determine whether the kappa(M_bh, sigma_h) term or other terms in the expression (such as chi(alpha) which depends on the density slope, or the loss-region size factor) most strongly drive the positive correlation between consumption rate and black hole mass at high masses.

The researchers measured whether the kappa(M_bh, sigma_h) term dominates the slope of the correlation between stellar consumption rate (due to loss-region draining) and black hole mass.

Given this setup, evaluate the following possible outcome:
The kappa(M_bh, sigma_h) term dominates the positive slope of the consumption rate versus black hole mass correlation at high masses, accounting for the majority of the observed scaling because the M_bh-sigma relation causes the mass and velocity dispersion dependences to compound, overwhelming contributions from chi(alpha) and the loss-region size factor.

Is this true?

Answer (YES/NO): YES